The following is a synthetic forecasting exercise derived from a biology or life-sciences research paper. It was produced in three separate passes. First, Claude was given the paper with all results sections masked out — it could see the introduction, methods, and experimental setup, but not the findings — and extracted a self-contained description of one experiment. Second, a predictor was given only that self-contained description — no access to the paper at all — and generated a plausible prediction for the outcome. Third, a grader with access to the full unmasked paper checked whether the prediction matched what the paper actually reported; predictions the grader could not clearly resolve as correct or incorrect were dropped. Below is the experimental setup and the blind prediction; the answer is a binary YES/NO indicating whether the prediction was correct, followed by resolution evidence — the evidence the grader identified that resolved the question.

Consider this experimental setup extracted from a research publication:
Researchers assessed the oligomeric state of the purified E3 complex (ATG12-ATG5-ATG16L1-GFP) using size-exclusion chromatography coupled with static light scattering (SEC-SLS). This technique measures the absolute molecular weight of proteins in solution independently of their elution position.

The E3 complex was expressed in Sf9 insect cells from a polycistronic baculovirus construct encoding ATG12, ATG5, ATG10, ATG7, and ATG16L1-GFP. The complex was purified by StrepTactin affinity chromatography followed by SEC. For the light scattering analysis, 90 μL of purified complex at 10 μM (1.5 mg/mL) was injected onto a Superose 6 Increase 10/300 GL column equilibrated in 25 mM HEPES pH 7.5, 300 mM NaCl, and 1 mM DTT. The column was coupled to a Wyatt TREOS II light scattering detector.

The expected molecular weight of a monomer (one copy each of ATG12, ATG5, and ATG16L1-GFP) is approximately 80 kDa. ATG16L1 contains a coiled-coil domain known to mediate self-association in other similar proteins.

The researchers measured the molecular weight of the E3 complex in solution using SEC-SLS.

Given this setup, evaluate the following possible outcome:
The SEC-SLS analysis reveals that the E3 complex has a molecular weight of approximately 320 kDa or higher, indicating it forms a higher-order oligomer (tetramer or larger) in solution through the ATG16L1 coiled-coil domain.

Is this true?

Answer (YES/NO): NO